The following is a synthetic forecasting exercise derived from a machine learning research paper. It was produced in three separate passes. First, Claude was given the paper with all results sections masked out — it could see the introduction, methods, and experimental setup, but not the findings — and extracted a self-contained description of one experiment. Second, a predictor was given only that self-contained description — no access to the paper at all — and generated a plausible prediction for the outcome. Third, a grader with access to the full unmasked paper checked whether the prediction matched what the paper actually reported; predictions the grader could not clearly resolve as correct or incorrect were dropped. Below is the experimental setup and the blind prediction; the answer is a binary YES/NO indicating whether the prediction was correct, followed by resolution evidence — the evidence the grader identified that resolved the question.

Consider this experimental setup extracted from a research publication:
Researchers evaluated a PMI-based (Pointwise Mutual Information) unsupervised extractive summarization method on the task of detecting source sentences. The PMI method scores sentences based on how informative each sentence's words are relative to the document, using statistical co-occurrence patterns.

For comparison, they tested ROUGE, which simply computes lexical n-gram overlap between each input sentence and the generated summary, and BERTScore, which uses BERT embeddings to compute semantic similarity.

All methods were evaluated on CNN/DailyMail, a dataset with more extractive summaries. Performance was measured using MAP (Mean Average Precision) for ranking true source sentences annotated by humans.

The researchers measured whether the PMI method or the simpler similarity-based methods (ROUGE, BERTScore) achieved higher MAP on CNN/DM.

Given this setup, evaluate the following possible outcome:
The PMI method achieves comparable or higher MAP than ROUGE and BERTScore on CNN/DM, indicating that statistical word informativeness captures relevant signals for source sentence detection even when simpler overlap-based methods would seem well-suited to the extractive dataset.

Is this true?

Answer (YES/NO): NO